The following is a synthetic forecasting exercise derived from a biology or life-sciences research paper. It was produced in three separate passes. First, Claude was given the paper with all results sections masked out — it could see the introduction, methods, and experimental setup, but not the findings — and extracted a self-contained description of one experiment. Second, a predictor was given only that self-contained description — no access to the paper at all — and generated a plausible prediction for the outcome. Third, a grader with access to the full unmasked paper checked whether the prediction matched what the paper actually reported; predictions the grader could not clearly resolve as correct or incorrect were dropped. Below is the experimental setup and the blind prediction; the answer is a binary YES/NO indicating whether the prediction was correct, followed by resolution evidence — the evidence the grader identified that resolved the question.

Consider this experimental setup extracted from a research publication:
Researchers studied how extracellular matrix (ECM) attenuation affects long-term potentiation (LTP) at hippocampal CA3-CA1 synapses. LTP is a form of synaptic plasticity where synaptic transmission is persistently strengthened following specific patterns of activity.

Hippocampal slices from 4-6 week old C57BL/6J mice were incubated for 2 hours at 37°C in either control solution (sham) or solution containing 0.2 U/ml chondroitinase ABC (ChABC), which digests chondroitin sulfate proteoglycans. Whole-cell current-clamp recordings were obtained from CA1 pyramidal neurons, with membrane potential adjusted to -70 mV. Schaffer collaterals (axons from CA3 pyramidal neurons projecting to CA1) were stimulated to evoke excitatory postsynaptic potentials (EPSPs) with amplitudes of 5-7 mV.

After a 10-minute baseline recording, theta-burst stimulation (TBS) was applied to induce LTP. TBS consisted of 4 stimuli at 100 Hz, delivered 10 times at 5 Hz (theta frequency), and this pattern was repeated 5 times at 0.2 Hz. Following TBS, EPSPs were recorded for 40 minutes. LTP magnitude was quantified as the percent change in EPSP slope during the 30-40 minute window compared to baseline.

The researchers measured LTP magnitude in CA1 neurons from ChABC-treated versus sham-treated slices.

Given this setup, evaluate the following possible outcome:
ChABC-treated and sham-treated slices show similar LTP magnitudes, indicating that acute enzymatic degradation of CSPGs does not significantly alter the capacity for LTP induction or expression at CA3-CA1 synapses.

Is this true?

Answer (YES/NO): NO